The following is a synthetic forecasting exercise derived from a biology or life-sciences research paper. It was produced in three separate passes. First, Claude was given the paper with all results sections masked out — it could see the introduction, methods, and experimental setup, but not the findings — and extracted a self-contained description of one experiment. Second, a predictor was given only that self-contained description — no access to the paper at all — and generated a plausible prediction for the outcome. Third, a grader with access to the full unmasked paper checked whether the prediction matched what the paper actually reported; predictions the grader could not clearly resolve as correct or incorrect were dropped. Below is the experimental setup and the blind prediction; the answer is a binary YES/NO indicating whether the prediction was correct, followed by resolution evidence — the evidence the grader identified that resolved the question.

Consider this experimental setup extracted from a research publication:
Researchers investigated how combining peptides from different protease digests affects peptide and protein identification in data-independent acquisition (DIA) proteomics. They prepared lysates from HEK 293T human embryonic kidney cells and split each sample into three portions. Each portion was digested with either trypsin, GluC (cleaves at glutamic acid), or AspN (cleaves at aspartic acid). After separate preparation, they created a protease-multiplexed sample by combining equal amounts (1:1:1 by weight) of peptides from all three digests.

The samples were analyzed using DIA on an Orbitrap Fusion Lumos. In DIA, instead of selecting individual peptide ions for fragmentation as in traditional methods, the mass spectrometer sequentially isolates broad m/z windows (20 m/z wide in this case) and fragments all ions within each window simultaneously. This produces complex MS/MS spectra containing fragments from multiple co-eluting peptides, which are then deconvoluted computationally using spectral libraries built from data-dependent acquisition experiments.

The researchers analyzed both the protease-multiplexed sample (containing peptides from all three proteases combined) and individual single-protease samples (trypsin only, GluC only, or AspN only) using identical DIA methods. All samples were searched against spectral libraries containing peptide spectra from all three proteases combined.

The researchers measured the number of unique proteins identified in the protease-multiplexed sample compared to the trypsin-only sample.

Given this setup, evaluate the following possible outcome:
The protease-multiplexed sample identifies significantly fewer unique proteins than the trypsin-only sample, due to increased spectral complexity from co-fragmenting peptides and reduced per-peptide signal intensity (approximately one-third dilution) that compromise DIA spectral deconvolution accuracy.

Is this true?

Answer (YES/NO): NO